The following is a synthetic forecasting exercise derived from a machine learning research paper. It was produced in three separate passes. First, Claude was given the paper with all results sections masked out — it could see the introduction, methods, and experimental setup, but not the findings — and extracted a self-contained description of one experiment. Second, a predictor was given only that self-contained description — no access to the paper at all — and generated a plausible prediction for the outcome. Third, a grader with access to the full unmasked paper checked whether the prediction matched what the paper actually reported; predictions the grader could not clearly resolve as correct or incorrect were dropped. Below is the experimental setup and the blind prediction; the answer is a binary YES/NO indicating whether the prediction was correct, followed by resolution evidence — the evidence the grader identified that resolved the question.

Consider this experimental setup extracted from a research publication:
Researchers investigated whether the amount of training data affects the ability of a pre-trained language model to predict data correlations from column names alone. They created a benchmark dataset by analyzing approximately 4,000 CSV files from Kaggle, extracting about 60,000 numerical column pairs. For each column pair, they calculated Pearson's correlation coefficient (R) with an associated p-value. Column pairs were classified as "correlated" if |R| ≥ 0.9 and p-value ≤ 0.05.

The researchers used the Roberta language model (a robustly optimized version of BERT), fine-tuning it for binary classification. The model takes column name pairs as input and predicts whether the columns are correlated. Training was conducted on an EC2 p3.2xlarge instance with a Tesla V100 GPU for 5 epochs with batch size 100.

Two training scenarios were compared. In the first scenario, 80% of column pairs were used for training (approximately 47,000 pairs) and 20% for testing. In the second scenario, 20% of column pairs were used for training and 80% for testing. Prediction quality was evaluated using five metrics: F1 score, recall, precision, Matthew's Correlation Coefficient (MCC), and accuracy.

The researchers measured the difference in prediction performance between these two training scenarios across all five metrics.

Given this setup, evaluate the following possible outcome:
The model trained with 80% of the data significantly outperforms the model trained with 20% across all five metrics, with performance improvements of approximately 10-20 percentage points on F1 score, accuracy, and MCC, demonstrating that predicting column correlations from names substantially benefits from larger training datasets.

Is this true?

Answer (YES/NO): NO